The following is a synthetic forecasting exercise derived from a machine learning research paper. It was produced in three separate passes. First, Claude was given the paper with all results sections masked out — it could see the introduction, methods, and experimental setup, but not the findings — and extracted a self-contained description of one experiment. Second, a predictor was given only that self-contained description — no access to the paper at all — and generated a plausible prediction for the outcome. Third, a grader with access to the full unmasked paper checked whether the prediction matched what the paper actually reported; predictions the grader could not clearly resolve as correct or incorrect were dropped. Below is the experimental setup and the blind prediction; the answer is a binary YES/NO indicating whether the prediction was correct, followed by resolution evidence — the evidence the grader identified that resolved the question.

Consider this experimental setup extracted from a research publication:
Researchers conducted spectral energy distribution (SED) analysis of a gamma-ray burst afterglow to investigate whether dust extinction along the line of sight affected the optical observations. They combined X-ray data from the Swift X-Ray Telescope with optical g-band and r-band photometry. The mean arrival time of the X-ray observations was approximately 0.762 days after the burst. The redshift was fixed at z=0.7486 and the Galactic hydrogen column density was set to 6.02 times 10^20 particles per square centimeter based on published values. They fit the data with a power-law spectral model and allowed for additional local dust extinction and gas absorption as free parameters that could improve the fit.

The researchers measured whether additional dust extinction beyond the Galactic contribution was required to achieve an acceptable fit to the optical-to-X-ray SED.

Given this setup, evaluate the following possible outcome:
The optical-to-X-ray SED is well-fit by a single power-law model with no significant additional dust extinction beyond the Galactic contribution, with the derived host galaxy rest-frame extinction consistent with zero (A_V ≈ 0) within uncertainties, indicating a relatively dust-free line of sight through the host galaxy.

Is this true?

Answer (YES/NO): YES